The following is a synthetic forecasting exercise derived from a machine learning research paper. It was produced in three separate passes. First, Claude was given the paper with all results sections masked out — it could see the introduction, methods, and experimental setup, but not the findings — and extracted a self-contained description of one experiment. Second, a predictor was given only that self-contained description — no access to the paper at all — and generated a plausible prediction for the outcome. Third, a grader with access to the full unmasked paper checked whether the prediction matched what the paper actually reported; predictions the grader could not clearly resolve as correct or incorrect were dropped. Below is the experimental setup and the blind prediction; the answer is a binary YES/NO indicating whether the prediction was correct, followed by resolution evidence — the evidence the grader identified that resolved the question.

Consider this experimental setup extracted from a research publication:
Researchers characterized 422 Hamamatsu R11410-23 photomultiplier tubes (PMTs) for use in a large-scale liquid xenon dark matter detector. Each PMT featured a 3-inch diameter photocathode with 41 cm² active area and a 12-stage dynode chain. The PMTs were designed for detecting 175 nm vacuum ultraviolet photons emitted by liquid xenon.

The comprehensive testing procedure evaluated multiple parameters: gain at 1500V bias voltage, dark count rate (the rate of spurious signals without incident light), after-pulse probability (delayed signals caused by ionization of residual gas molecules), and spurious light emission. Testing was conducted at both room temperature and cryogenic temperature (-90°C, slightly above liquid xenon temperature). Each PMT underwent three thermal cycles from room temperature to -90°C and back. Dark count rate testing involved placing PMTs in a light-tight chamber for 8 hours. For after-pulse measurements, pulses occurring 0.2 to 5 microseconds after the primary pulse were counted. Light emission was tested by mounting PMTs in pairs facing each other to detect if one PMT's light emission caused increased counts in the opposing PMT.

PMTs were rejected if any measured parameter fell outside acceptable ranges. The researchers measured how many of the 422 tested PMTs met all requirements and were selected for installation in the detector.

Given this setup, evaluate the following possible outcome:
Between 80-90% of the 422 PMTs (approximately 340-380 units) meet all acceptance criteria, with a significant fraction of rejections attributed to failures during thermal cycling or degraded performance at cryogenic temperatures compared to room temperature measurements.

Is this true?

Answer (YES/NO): NO